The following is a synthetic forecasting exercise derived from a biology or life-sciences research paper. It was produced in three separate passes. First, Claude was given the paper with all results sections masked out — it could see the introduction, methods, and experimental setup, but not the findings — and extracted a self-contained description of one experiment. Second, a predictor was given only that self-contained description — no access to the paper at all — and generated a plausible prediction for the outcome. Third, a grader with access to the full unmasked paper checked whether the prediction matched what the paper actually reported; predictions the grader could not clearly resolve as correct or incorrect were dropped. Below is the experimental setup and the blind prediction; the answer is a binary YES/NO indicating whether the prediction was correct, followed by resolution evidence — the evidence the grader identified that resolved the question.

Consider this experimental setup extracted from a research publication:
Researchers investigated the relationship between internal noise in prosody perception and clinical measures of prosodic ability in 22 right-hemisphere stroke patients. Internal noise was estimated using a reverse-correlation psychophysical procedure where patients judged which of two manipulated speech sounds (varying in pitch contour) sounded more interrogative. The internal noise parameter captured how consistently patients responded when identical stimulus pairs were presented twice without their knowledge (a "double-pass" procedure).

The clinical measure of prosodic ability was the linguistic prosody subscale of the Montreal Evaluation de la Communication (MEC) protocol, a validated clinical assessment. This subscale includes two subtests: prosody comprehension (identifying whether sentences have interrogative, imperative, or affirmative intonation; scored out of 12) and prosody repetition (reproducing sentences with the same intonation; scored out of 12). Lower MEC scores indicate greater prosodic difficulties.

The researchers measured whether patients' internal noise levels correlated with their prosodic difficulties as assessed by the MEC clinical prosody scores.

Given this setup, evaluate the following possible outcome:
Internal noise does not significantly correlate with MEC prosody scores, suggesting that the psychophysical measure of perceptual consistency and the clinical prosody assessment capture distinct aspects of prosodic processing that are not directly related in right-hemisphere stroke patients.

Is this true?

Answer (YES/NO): NO